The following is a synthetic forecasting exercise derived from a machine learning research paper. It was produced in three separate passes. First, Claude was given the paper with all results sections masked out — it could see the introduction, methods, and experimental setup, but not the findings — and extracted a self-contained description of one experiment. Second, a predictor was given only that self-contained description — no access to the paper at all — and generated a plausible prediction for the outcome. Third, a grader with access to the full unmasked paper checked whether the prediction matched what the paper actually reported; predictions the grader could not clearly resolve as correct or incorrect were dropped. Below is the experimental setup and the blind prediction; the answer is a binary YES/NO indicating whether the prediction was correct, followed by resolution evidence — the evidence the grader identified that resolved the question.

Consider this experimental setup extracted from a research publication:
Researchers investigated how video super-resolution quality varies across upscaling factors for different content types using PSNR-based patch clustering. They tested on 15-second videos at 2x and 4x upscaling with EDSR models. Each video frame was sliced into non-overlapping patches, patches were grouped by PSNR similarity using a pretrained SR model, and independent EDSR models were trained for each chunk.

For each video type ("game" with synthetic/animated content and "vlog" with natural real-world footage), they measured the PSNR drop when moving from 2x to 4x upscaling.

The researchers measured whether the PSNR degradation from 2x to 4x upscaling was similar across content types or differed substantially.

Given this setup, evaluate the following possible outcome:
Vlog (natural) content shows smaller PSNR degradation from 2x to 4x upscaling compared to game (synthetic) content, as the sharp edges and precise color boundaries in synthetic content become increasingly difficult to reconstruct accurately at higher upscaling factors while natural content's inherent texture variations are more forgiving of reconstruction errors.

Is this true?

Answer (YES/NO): YES